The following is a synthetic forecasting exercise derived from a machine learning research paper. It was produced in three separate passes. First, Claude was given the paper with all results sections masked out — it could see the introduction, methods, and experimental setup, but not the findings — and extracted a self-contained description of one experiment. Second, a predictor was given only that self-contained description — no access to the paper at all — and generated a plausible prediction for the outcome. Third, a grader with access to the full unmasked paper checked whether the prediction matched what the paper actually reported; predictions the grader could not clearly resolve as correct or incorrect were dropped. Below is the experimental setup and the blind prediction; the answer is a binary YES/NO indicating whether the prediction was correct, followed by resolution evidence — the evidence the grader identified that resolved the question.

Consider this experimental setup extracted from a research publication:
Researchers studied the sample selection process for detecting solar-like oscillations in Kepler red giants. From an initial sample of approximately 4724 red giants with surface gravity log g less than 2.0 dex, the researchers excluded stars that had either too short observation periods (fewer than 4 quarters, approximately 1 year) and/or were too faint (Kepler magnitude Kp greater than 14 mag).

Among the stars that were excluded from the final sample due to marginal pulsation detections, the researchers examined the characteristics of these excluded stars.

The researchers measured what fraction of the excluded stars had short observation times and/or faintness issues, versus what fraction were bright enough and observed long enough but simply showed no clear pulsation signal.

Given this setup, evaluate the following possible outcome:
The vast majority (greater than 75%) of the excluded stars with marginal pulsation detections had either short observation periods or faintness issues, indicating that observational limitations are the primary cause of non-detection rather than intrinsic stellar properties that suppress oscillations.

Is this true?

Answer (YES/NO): NO